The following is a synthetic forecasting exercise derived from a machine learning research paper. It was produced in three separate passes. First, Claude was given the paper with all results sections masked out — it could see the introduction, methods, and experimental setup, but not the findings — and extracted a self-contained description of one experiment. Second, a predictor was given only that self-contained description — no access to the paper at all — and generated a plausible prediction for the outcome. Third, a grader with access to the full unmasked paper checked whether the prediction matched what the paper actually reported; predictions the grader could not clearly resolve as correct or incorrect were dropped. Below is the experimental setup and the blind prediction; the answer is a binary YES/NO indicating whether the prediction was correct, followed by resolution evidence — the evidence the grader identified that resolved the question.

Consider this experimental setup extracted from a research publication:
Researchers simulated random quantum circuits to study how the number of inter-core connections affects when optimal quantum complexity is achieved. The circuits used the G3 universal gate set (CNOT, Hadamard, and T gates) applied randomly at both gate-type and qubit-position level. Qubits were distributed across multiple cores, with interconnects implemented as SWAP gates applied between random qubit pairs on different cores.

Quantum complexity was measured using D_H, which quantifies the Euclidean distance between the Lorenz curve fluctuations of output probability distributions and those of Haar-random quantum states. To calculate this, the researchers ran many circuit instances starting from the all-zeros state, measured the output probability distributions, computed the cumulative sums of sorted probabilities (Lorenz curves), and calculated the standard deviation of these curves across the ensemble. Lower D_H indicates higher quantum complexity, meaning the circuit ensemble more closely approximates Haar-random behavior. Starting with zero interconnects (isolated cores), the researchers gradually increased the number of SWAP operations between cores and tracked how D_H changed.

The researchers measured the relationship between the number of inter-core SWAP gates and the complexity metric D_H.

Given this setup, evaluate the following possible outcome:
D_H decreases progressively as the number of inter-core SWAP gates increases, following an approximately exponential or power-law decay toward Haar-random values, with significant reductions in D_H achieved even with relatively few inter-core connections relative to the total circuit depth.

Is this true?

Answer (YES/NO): NO